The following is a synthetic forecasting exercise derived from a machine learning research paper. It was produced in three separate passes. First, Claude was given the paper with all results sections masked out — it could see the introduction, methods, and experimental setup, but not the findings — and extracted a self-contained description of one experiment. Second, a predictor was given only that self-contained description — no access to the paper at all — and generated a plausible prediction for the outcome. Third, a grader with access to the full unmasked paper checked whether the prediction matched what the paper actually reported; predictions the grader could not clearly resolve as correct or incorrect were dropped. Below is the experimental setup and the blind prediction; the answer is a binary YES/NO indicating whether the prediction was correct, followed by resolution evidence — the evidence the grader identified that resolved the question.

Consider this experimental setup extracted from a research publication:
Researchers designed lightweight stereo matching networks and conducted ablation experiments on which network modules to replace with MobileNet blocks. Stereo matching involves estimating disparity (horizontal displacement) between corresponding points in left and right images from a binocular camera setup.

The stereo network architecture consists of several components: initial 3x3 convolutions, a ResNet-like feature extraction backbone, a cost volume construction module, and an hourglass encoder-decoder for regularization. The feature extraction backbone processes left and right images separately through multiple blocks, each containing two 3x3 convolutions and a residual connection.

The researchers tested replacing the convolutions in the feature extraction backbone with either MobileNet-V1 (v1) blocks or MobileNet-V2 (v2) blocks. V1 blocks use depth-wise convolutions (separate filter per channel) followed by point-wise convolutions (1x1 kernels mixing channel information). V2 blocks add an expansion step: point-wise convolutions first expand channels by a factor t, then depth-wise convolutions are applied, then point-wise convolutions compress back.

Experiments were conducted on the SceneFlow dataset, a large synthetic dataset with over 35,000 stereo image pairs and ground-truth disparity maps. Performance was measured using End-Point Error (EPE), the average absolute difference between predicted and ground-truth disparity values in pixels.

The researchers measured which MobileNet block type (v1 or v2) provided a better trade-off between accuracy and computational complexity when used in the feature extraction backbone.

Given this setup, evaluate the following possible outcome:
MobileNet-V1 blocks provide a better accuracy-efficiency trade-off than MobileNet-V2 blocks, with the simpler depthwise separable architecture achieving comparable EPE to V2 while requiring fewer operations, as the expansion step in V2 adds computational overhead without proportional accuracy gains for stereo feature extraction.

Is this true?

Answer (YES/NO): YES